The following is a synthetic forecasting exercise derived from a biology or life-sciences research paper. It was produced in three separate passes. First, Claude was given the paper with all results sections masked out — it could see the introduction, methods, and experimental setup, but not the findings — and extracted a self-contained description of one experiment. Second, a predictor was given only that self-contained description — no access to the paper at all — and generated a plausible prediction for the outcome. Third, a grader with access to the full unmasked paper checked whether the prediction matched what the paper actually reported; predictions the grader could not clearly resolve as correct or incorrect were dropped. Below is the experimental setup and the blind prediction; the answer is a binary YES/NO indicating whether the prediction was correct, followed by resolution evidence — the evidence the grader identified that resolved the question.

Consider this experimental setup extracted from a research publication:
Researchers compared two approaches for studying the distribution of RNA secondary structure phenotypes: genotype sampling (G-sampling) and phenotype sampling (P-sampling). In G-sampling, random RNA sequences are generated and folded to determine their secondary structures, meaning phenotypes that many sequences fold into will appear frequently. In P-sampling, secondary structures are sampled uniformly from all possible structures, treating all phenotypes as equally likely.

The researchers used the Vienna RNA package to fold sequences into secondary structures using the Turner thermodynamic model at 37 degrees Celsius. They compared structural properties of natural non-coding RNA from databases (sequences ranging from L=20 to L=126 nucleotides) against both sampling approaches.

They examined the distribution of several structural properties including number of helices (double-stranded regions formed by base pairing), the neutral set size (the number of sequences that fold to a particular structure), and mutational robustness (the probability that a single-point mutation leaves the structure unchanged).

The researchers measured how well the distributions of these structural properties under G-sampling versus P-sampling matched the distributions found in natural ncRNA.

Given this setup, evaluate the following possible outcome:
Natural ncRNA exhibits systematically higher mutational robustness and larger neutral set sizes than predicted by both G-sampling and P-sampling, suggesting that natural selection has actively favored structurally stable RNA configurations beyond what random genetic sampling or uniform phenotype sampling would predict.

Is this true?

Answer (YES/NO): NO